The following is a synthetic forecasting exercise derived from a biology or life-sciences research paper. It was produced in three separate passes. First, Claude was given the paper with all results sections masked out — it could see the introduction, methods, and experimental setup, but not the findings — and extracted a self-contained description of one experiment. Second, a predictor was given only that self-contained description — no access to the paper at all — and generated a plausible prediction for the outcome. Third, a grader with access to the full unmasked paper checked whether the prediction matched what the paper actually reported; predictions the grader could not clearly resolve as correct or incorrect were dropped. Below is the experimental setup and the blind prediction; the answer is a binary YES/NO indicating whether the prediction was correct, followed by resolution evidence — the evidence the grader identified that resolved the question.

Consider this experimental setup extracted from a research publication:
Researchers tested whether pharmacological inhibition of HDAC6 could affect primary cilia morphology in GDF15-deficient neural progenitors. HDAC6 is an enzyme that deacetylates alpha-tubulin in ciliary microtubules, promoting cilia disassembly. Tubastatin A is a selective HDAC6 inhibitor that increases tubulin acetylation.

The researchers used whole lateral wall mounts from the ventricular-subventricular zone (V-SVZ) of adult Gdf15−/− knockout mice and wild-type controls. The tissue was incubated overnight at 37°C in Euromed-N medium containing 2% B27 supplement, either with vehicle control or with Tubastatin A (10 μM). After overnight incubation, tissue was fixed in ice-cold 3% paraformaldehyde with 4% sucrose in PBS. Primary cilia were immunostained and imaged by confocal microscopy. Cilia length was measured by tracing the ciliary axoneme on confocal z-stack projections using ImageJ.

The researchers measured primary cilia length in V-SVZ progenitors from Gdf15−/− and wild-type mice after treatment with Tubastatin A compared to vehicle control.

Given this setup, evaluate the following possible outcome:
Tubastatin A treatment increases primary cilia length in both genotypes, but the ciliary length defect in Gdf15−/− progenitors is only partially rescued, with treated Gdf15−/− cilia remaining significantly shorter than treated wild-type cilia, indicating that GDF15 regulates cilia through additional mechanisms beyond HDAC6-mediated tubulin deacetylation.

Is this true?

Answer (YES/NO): NO